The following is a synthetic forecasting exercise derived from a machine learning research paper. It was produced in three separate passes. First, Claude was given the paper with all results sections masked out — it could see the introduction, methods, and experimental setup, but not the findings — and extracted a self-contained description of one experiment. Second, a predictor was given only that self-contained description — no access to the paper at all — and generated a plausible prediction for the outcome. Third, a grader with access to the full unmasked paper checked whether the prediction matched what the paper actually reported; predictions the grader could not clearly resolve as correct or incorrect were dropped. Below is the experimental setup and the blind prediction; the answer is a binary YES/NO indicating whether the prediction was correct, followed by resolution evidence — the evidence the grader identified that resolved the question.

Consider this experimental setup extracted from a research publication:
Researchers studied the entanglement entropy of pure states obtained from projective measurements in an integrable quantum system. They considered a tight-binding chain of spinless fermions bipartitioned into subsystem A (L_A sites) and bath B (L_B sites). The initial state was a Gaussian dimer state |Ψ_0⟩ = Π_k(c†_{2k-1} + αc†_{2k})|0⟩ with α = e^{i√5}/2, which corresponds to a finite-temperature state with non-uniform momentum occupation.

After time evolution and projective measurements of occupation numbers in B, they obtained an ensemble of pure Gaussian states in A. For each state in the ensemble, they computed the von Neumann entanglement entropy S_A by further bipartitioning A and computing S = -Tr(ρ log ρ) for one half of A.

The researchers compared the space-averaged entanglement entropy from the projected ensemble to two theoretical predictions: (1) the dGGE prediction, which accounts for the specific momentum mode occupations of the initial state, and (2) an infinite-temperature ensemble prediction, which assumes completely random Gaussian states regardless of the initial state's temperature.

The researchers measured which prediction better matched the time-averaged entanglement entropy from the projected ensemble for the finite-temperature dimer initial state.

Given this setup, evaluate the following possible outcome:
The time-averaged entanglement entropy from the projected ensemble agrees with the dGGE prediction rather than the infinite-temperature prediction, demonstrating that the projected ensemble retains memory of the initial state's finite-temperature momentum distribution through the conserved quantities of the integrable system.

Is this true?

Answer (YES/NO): YES